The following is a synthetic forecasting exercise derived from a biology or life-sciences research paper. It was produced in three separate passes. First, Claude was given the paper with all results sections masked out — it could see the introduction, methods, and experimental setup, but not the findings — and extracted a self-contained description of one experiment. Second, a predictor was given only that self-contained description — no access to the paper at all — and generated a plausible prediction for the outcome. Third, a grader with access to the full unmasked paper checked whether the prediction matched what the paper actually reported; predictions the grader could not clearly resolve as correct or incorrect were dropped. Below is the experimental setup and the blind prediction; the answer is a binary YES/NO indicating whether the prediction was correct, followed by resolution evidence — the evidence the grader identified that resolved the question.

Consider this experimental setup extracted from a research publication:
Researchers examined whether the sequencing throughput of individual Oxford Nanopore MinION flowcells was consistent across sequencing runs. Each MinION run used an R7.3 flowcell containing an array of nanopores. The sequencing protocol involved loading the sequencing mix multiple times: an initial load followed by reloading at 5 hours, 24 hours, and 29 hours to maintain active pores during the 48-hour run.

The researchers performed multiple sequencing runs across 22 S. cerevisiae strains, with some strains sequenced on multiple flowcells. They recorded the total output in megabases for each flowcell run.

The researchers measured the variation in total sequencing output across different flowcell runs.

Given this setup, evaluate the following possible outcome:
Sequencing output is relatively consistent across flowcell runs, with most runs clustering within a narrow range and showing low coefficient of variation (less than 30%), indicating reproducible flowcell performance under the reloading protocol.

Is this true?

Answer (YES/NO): NO